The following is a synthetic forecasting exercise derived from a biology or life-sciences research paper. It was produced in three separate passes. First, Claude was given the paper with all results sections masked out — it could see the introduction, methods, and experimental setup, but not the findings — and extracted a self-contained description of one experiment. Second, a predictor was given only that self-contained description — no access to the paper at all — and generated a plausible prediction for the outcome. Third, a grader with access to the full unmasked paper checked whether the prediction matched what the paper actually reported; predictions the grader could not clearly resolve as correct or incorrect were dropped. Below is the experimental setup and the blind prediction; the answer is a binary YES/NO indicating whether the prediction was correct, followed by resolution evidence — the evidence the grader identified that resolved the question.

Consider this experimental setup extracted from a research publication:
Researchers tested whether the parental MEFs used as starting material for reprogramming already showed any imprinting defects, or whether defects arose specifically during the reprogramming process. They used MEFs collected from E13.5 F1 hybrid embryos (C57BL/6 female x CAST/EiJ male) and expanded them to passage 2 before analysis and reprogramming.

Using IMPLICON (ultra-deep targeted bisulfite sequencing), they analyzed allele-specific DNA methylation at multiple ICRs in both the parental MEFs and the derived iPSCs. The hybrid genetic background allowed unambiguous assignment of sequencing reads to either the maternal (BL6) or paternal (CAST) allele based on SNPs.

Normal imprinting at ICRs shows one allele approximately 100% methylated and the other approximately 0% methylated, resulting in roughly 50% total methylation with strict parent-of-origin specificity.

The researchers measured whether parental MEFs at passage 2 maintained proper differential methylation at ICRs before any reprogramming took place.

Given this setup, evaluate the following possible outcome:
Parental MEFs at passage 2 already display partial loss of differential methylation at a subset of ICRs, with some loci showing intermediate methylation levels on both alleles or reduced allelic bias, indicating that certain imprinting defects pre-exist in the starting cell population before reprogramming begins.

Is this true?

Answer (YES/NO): NO